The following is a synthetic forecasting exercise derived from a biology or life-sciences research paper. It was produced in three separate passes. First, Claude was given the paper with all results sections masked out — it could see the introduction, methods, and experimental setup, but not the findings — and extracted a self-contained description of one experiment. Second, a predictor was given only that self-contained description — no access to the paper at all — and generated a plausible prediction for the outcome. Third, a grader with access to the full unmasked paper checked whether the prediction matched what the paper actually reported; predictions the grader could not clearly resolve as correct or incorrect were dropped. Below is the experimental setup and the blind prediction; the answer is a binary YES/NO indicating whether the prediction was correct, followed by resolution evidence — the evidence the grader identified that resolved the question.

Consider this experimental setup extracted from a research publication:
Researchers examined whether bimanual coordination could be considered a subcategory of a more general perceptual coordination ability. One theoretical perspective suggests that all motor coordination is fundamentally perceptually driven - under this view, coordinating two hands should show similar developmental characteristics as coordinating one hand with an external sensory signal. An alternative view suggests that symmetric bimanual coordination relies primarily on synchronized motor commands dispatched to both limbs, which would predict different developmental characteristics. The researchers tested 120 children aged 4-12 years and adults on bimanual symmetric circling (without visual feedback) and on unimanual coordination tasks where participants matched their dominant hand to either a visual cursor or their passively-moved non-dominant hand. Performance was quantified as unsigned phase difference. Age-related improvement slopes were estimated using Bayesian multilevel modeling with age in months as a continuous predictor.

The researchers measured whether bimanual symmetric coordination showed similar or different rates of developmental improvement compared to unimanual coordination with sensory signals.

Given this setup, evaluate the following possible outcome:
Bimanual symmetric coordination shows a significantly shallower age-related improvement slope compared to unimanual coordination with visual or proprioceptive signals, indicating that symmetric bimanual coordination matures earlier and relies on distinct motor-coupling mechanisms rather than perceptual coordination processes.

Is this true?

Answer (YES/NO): YES